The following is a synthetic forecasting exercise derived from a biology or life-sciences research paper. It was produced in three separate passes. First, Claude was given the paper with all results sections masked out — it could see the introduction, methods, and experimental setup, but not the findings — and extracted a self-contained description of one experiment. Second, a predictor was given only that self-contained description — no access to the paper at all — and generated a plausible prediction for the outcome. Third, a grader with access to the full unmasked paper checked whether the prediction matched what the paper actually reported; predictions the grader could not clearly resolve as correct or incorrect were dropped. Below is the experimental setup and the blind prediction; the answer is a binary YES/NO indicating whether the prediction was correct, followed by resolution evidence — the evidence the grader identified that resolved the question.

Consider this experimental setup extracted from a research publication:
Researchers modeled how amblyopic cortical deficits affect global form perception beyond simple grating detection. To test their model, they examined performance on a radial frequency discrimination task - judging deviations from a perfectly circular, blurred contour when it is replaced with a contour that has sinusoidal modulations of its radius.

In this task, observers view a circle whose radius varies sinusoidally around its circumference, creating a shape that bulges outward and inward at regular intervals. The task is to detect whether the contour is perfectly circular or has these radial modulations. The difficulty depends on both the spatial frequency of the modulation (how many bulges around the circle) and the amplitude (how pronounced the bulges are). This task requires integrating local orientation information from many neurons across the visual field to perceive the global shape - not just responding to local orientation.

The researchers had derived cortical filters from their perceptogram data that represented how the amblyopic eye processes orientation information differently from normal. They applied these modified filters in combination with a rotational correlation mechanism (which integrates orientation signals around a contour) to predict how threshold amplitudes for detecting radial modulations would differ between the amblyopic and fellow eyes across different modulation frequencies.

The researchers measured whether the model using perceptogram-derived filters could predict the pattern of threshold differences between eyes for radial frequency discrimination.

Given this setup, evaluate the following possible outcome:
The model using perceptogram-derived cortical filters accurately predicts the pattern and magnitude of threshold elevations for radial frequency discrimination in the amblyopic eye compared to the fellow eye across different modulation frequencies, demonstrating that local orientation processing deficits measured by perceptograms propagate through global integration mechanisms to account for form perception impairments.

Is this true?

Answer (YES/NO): NO